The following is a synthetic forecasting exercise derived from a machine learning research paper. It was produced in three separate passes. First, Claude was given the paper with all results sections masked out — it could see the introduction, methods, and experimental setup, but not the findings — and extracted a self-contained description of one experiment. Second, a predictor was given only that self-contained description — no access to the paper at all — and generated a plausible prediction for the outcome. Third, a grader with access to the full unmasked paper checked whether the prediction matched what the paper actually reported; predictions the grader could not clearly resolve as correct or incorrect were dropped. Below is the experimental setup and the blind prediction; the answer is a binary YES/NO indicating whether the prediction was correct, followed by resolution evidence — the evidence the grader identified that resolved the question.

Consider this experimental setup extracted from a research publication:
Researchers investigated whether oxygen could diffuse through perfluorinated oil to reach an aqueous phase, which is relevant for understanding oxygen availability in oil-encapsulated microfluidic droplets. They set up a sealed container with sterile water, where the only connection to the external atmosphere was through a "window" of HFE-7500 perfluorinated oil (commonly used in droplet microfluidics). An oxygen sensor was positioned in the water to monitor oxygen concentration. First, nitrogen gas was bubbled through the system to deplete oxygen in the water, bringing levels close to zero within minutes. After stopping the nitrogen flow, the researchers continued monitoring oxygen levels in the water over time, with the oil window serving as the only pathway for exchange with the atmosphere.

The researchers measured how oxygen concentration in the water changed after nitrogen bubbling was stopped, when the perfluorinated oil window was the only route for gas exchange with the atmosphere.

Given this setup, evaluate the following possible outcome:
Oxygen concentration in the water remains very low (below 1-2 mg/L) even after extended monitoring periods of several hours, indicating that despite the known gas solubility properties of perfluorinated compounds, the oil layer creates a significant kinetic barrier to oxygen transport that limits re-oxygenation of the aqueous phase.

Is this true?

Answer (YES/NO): NO